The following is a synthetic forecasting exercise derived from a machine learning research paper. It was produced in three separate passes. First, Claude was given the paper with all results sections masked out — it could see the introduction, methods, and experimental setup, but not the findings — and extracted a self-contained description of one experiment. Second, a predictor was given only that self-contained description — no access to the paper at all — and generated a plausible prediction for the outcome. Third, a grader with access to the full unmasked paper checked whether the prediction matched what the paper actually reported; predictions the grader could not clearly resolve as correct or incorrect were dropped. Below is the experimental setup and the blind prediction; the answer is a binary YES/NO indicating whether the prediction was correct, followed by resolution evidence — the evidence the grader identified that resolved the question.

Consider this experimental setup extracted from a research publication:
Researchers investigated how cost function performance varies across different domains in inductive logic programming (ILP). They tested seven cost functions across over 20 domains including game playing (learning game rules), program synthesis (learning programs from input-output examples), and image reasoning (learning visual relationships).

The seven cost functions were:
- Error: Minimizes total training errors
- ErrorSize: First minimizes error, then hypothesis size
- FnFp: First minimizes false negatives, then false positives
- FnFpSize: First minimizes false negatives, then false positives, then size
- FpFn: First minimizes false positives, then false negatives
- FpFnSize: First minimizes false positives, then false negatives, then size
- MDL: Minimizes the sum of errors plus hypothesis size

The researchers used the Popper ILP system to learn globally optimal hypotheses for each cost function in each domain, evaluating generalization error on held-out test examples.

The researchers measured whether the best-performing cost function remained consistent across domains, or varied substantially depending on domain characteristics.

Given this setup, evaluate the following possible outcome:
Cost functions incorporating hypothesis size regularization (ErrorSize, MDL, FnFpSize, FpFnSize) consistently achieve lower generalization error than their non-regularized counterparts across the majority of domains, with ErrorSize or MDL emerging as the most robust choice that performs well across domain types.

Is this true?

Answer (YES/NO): NO